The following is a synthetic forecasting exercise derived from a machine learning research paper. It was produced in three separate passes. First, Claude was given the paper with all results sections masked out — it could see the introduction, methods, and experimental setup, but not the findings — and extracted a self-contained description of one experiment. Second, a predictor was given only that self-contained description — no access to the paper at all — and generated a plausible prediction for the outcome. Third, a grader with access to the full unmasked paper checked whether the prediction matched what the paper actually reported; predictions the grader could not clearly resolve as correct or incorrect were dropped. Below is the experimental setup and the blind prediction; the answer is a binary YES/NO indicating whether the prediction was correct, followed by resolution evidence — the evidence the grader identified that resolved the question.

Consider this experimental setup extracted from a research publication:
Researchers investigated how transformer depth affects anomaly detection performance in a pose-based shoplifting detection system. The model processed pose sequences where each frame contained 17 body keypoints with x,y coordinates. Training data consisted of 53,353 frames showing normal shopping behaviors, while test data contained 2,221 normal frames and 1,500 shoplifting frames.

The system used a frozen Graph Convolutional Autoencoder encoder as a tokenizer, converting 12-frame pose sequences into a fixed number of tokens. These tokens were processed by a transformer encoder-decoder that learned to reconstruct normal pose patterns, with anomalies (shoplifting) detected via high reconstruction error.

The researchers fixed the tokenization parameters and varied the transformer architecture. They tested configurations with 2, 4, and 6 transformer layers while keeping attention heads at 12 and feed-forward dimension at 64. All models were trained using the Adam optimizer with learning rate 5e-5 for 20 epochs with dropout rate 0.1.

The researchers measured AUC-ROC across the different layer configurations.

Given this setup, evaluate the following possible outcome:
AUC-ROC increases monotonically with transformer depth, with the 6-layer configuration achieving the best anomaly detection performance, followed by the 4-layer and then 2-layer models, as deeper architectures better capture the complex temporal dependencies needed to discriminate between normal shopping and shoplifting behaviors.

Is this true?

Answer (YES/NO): NO